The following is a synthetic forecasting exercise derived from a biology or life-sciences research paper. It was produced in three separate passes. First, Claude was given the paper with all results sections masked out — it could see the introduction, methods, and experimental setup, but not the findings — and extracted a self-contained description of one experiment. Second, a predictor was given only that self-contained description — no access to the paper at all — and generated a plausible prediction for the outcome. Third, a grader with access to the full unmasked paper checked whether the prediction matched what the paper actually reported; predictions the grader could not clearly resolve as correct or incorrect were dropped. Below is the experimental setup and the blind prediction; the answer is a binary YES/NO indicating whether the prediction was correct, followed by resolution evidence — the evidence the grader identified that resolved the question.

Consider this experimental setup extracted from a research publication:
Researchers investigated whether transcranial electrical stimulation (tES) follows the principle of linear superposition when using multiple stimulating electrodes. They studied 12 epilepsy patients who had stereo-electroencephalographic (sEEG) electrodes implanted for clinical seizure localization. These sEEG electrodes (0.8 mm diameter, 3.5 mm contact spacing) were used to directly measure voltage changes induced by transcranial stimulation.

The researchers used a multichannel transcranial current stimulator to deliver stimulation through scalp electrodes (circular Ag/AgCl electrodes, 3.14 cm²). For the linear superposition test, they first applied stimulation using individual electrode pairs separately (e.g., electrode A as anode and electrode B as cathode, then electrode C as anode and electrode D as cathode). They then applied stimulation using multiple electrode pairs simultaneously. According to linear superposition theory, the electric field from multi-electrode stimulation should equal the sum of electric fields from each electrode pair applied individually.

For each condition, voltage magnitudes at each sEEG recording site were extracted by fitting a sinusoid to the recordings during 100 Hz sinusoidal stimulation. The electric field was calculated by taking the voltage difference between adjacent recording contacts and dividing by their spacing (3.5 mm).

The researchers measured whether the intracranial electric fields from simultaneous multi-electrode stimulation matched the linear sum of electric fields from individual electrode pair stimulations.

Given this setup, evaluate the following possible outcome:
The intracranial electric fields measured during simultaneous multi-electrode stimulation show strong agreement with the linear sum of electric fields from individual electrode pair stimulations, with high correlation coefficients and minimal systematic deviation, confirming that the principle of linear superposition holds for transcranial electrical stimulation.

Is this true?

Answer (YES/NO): YES